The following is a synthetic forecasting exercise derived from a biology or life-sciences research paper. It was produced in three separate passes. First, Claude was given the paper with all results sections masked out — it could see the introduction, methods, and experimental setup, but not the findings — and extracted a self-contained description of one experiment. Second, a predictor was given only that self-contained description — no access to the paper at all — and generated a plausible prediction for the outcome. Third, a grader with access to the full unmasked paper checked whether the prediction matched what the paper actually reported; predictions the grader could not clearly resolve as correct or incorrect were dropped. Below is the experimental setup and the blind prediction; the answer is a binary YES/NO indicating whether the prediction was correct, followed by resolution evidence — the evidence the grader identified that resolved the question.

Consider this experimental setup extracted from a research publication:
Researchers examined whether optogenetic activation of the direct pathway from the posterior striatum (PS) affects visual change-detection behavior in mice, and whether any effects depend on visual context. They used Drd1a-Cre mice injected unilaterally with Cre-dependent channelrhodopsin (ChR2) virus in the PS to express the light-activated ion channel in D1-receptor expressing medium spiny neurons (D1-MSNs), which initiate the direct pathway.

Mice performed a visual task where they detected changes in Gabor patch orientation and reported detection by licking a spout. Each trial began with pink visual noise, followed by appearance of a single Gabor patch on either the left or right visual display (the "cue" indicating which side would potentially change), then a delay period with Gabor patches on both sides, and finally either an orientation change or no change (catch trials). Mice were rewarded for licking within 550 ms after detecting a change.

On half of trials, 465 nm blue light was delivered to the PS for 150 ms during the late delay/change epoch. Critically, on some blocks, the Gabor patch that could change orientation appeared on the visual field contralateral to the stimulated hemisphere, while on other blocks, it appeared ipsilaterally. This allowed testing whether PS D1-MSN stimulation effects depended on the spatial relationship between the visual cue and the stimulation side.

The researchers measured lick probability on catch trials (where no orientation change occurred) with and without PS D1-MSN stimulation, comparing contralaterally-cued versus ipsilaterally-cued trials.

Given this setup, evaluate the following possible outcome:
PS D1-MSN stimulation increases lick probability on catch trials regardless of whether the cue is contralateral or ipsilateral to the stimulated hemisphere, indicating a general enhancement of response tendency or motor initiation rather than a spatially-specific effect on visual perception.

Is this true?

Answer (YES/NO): YES